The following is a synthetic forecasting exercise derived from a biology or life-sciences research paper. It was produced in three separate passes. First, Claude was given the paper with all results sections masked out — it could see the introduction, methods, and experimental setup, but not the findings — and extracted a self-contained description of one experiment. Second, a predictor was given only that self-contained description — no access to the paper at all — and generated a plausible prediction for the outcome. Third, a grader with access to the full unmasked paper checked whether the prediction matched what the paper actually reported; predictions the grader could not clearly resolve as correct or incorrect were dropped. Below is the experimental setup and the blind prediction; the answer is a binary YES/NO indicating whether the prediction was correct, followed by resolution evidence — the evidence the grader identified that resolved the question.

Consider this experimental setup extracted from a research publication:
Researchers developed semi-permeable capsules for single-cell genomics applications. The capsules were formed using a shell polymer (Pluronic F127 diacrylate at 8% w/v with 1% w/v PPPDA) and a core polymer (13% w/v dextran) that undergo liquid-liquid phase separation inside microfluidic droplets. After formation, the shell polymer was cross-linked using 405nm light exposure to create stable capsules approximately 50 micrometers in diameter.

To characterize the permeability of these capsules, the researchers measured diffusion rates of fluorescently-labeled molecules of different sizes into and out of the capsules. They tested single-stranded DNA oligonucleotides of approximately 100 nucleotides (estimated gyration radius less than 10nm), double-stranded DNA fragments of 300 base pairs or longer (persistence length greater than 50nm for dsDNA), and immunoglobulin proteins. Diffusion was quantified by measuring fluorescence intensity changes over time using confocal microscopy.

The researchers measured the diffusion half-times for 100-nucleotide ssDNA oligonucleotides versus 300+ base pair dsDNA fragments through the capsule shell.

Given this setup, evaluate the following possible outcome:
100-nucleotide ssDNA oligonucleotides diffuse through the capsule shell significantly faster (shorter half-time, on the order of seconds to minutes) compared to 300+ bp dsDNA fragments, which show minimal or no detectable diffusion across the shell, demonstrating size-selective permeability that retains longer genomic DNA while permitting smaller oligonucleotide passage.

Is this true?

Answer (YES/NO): YES